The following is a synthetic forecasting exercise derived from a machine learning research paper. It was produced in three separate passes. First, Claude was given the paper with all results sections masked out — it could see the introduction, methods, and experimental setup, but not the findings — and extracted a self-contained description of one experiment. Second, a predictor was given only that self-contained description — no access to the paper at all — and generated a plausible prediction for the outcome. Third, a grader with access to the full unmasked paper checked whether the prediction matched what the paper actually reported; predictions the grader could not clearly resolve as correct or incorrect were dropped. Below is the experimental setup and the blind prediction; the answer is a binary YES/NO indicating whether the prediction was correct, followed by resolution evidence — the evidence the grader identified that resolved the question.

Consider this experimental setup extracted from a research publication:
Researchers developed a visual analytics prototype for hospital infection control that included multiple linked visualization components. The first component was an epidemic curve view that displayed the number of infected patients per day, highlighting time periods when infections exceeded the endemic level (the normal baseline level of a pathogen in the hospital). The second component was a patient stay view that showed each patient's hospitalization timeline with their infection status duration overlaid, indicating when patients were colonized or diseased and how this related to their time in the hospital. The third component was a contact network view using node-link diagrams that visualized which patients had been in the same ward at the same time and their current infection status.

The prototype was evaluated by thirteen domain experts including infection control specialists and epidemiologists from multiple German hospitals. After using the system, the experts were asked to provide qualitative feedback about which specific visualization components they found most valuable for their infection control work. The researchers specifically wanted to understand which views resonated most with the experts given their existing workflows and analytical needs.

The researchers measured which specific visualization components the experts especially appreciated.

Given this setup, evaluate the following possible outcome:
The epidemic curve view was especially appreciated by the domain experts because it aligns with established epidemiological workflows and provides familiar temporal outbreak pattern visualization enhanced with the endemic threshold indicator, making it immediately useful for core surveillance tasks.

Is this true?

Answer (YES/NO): NO